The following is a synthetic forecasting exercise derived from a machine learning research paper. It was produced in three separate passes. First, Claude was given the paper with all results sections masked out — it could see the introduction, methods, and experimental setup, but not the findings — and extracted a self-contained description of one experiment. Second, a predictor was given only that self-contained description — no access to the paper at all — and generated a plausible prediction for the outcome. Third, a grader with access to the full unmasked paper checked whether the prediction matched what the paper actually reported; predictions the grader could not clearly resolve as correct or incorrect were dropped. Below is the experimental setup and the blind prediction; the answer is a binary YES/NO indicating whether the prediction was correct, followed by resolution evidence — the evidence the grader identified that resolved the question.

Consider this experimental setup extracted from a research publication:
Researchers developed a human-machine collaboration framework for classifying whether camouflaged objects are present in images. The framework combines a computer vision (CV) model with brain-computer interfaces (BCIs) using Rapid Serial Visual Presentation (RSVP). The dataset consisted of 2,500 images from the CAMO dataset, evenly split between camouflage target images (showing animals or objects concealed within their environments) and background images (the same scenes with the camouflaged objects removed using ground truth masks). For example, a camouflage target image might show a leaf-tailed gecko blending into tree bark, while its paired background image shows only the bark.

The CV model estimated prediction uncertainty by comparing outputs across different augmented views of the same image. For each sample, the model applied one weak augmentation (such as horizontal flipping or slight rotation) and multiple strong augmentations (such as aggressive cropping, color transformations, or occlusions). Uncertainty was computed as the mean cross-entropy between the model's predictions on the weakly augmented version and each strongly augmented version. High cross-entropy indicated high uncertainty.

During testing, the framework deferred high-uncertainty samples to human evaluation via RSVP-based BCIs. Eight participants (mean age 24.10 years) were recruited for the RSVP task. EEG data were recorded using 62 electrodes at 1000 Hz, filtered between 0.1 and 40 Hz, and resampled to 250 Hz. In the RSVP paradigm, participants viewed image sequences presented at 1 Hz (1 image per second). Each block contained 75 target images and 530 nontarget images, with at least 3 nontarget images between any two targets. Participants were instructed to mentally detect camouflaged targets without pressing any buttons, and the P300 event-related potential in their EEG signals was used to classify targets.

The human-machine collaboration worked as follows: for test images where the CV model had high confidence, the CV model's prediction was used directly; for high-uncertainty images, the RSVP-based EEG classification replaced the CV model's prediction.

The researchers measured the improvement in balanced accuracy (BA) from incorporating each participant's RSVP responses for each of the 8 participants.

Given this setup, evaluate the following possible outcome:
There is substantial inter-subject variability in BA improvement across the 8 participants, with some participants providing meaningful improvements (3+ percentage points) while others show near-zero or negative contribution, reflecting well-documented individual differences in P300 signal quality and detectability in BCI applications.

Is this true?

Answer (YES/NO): NO